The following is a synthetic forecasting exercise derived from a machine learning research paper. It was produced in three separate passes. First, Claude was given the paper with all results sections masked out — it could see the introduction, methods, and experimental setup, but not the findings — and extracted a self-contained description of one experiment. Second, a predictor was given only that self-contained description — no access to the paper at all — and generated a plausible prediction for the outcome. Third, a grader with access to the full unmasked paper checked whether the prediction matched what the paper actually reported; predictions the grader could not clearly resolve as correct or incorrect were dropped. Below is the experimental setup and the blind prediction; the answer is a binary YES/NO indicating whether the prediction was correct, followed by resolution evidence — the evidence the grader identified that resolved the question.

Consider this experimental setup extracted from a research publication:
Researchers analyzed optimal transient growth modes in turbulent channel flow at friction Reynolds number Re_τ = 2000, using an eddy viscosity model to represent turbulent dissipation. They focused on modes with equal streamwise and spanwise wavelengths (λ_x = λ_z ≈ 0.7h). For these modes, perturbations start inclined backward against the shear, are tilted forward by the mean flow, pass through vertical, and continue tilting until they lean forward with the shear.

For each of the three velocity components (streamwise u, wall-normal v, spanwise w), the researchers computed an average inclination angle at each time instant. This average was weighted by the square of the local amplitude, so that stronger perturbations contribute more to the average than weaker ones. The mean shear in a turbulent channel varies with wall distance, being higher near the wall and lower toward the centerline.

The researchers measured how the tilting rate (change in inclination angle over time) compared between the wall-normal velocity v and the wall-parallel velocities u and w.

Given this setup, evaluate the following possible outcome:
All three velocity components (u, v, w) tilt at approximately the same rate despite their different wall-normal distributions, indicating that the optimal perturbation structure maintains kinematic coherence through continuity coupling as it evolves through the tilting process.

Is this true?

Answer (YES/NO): NO